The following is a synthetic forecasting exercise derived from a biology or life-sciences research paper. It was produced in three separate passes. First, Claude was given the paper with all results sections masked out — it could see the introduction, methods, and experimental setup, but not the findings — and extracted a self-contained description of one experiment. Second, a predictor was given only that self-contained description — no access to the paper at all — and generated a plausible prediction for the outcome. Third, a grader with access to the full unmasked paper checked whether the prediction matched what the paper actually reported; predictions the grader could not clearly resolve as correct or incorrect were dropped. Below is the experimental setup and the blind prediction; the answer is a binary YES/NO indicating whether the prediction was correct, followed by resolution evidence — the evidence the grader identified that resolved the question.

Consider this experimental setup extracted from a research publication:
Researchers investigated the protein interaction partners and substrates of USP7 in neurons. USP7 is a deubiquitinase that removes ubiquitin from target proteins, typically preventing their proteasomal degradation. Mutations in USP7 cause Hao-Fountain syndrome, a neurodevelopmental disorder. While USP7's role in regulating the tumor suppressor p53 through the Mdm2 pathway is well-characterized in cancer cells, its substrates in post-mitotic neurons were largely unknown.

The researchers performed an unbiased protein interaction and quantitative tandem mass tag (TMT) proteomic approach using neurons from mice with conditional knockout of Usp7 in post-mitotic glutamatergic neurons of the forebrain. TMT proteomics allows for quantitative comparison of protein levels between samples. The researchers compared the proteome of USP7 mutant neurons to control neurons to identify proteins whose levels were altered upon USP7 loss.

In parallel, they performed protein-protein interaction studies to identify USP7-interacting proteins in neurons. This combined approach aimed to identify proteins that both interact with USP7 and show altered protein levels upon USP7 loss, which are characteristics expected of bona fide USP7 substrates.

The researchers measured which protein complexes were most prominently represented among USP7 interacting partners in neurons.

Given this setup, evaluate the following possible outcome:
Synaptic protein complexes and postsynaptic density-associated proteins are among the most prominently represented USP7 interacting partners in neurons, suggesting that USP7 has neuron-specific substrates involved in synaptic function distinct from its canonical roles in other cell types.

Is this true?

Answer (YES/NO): NO